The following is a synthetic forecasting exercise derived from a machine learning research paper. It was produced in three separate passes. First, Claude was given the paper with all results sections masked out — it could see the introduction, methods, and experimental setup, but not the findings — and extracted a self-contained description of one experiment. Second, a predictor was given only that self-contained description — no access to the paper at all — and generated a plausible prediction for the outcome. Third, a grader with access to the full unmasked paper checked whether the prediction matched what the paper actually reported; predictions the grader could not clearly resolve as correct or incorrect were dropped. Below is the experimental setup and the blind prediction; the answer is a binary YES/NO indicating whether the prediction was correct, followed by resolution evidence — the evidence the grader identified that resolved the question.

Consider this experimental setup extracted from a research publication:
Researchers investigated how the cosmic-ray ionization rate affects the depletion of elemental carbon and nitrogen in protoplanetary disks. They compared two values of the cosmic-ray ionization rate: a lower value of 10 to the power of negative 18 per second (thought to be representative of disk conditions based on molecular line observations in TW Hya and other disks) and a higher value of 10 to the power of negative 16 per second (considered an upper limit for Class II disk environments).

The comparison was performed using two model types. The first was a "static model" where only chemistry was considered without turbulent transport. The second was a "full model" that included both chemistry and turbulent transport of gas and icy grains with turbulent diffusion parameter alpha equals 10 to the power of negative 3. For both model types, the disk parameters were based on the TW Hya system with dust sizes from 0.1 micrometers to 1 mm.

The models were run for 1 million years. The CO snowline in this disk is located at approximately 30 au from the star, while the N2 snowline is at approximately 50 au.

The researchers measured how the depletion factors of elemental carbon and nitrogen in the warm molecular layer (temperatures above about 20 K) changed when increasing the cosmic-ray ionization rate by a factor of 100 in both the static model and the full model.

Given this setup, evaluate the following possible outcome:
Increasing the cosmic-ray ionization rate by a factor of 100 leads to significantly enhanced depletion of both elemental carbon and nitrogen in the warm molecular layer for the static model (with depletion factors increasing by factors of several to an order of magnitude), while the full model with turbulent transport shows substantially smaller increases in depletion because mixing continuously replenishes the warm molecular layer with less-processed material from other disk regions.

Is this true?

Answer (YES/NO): NO